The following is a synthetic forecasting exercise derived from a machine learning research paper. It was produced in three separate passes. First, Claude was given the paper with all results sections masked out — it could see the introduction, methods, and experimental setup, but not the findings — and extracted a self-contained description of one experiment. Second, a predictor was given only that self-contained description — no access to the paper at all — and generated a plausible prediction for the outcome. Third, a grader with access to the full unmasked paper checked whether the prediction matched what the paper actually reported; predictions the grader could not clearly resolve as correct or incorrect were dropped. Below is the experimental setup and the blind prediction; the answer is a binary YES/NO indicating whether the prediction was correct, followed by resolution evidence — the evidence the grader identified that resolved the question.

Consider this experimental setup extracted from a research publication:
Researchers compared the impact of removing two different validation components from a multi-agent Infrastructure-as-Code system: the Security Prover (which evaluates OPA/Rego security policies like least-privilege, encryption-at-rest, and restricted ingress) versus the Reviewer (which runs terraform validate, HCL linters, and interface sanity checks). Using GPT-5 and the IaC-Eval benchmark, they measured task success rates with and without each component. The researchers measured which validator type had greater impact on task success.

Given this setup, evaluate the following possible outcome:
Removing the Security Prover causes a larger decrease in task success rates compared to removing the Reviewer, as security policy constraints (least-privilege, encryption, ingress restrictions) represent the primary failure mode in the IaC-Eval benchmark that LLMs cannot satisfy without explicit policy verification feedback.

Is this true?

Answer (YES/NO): YES